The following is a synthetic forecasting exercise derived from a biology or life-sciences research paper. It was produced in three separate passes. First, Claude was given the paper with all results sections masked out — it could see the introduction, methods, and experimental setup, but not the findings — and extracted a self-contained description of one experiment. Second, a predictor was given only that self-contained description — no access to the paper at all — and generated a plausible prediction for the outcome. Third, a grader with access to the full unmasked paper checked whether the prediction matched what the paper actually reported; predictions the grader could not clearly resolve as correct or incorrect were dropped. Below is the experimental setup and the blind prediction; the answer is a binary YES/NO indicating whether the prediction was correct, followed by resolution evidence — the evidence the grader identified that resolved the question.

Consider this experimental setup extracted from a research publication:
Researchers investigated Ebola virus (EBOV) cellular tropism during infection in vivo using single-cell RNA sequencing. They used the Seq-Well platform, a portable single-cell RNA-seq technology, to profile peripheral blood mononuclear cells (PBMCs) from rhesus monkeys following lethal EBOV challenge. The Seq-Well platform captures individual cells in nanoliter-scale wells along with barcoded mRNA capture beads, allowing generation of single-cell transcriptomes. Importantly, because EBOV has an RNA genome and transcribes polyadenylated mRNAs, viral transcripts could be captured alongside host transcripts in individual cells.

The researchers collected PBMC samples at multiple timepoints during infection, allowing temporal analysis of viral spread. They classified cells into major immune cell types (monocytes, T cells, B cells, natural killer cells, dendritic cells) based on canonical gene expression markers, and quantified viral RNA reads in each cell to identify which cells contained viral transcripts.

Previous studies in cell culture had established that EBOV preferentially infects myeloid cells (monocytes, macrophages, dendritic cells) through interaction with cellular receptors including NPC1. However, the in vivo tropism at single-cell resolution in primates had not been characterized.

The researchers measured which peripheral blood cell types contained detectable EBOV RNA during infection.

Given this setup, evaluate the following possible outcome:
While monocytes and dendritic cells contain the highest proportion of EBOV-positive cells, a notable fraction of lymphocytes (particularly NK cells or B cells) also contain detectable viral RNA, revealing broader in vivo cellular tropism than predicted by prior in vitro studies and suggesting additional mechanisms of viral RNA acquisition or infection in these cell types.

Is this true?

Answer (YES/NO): NO